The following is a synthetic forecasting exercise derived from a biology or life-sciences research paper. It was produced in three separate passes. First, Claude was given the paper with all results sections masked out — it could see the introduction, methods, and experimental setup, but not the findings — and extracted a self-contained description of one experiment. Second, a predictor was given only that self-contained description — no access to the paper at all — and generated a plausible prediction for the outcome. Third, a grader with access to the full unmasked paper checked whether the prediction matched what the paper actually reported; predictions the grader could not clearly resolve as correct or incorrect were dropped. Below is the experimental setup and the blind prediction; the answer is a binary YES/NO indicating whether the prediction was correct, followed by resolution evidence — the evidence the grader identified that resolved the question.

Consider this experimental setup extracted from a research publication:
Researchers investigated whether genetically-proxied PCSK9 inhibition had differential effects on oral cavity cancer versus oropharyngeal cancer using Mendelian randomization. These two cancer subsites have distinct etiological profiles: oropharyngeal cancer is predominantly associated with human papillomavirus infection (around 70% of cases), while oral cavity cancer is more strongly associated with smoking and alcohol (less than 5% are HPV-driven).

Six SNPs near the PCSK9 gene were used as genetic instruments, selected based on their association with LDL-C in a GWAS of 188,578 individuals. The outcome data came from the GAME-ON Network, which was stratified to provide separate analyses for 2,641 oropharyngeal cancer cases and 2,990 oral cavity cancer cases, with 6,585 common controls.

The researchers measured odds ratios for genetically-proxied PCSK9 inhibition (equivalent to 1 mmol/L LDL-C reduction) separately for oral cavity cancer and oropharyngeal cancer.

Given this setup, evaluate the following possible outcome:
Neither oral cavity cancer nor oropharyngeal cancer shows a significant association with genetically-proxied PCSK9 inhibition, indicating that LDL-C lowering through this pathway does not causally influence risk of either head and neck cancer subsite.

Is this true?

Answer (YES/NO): NO